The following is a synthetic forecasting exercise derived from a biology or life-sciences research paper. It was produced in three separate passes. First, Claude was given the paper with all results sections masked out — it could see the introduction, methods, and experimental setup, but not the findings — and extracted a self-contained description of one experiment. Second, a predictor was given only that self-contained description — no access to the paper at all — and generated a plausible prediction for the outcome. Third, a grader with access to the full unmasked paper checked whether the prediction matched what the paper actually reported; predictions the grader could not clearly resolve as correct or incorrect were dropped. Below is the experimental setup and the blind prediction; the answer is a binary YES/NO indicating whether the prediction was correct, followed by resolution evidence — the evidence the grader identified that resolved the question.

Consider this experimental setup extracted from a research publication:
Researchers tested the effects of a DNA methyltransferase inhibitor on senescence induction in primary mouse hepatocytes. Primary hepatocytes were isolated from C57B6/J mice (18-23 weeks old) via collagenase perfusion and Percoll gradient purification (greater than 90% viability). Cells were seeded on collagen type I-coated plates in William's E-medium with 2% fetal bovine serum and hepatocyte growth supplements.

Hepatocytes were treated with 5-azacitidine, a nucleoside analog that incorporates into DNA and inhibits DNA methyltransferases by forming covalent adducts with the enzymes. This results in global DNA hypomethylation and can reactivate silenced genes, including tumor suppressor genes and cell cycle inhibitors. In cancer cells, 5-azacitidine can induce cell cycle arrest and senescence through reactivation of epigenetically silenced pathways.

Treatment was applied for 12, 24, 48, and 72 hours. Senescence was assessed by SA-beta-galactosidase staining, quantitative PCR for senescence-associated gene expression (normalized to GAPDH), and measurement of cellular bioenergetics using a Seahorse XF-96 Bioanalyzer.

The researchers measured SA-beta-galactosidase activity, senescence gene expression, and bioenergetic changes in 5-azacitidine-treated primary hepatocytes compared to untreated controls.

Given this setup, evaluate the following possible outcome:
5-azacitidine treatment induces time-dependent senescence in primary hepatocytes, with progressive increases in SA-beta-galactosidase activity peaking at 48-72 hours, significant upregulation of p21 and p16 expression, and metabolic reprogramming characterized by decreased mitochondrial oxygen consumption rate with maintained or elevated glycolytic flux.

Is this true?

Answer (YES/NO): NO